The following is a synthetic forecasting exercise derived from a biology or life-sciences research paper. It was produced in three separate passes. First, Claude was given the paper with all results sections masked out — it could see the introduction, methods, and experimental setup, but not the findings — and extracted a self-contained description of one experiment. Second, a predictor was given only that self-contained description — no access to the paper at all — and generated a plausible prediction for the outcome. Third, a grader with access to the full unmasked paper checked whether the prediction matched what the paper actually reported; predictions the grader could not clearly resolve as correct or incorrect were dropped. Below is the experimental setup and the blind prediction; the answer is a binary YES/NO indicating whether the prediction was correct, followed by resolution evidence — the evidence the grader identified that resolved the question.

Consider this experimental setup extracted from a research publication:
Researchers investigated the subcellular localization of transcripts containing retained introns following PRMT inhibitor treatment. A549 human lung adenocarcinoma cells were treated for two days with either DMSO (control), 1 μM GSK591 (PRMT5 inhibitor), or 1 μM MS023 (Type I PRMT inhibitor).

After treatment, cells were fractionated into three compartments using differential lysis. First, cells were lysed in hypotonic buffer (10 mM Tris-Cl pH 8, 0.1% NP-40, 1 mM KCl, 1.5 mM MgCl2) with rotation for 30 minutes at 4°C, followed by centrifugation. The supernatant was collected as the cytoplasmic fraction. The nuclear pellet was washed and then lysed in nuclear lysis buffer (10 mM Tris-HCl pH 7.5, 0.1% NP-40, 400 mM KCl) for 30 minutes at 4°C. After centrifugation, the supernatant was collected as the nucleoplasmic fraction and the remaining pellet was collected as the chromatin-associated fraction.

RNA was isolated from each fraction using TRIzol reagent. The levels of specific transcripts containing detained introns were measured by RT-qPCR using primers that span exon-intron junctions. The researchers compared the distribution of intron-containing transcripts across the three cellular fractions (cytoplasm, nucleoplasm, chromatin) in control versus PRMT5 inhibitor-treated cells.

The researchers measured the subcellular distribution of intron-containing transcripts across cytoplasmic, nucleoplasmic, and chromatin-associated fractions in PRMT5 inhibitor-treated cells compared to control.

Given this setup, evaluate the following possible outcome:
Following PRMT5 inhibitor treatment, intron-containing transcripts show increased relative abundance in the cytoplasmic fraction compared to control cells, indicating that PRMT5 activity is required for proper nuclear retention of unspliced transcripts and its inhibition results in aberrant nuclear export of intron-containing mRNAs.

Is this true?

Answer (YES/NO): NO